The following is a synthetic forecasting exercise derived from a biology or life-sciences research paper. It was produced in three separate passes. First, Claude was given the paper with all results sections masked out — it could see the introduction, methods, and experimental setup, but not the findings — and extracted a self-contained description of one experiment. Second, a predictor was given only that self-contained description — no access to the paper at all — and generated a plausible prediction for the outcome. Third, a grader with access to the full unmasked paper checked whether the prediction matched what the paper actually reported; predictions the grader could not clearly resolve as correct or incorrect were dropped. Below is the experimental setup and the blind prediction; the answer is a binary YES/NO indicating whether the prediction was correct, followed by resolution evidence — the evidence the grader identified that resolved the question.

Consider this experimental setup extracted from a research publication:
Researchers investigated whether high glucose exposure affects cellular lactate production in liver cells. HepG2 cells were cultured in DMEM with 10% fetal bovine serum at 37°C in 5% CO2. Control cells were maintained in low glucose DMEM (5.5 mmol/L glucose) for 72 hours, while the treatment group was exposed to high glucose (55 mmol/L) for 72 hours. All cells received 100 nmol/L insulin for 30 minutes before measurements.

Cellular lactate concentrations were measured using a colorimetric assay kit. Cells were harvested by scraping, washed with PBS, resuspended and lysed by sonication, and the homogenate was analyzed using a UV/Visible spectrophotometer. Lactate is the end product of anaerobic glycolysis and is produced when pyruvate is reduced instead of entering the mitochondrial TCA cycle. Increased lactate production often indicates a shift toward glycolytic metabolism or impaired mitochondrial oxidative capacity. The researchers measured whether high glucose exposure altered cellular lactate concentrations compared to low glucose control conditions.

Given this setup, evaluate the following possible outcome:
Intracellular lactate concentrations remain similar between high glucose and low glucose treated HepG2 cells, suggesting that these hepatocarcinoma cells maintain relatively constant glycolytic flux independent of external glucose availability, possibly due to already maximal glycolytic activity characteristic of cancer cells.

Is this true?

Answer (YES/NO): NO